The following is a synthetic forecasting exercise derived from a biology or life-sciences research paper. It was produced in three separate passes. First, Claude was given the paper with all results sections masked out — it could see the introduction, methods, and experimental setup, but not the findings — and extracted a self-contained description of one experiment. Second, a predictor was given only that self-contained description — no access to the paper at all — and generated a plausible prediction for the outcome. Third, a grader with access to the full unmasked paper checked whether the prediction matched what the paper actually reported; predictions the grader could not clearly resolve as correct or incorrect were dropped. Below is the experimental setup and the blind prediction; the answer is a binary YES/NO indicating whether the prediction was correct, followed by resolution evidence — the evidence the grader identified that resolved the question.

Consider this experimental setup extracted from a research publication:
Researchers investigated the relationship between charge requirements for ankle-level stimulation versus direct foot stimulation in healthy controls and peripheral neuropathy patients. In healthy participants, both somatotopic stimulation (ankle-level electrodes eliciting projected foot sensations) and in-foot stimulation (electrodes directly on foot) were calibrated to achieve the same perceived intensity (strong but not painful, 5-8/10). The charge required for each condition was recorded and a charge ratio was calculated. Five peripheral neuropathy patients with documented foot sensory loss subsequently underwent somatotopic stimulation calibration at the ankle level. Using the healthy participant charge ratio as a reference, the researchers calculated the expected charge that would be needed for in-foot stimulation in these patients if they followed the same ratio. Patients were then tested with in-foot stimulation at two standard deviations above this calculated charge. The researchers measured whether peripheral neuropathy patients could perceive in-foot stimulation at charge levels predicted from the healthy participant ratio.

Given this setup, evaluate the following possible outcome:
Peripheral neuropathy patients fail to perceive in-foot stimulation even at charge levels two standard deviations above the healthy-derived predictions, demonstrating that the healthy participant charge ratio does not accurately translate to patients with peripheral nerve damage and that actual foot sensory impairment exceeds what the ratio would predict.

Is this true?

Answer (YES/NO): YES